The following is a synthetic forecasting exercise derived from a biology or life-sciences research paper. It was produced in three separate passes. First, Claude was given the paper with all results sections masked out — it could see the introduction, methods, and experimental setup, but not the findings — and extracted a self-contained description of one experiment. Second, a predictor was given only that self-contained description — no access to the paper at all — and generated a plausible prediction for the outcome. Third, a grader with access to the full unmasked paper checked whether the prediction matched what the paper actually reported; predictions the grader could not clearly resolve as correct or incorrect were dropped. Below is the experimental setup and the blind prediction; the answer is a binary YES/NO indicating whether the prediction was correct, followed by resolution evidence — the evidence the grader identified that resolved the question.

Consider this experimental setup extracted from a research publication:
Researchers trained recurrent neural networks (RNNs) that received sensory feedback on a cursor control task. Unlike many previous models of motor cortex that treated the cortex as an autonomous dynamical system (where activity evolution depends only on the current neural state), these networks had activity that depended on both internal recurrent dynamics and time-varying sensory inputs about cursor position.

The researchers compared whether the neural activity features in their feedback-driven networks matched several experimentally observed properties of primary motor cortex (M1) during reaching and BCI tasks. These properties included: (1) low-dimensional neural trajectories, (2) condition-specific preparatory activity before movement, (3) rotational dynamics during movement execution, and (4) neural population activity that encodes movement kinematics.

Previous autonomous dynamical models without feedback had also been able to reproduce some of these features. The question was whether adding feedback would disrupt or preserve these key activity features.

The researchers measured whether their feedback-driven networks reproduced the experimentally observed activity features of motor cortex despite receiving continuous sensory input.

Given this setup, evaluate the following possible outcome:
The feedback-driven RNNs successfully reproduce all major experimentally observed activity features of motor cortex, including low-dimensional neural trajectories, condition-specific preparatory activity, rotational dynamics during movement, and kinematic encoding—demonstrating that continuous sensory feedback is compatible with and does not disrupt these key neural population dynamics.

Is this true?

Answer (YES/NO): YES